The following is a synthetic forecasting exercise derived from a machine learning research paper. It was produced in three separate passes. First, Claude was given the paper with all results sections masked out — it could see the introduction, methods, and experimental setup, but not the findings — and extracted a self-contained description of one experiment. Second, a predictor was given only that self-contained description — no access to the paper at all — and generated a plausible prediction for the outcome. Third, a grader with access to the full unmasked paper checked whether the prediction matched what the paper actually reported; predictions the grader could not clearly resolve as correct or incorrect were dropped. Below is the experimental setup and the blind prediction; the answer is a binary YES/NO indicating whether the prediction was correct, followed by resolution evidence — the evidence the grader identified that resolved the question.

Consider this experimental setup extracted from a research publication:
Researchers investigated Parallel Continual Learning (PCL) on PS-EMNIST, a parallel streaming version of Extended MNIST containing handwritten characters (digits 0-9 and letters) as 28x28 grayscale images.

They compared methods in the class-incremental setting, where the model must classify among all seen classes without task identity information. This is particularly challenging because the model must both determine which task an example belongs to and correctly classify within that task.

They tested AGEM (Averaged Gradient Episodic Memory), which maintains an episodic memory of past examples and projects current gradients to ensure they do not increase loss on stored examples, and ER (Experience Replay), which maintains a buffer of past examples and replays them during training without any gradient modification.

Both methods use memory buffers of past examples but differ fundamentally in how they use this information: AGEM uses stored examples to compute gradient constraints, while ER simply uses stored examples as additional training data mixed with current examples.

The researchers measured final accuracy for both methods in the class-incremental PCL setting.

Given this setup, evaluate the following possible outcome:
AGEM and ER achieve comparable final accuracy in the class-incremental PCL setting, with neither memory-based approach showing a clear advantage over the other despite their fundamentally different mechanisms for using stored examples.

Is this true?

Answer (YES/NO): NO